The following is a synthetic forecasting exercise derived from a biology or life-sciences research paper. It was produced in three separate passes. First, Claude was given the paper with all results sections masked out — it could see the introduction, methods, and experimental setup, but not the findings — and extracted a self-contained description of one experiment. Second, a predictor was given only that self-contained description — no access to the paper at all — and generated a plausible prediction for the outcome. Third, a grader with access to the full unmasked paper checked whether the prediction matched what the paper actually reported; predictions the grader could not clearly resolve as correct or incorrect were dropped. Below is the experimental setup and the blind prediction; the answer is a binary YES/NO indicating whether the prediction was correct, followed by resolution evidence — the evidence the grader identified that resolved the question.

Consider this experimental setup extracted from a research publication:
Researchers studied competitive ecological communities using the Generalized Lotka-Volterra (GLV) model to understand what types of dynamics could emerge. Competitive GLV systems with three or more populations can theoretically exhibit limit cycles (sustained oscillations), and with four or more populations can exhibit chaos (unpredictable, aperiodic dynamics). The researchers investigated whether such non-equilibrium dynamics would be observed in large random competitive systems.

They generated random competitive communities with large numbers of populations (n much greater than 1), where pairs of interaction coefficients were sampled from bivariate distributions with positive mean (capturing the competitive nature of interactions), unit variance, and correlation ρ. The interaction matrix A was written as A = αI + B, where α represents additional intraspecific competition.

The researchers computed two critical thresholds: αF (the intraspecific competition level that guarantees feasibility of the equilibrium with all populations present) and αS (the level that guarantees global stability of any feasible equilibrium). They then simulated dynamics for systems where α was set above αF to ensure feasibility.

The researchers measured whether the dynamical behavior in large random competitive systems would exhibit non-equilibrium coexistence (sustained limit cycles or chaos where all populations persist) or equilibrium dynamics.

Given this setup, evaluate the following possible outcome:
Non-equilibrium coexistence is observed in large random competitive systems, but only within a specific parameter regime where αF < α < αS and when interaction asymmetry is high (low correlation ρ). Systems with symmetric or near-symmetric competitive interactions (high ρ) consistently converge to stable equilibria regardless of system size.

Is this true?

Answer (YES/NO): NO